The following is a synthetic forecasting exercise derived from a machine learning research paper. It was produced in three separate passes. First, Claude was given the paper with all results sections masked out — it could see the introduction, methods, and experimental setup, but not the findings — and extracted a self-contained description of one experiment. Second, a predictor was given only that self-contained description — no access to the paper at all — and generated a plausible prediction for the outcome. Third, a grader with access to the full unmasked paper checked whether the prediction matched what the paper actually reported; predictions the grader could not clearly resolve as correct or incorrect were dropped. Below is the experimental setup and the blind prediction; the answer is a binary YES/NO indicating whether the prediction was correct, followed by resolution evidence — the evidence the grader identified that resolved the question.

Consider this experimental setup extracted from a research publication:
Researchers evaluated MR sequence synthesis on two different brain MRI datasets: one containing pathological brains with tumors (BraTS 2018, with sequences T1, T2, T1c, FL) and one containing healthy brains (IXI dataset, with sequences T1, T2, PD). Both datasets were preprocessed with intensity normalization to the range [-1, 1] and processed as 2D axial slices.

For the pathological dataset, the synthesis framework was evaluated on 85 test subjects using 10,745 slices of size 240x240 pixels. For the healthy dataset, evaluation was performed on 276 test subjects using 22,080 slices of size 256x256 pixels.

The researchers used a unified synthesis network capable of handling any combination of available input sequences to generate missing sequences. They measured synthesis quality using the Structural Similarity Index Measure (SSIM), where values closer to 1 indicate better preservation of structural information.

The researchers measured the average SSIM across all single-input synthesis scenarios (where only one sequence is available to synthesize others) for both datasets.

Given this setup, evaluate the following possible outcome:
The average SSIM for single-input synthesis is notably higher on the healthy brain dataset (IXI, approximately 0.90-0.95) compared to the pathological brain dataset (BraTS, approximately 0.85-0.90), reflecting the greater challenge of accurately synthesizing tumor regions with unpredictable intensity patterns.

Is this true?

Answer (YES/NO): NO